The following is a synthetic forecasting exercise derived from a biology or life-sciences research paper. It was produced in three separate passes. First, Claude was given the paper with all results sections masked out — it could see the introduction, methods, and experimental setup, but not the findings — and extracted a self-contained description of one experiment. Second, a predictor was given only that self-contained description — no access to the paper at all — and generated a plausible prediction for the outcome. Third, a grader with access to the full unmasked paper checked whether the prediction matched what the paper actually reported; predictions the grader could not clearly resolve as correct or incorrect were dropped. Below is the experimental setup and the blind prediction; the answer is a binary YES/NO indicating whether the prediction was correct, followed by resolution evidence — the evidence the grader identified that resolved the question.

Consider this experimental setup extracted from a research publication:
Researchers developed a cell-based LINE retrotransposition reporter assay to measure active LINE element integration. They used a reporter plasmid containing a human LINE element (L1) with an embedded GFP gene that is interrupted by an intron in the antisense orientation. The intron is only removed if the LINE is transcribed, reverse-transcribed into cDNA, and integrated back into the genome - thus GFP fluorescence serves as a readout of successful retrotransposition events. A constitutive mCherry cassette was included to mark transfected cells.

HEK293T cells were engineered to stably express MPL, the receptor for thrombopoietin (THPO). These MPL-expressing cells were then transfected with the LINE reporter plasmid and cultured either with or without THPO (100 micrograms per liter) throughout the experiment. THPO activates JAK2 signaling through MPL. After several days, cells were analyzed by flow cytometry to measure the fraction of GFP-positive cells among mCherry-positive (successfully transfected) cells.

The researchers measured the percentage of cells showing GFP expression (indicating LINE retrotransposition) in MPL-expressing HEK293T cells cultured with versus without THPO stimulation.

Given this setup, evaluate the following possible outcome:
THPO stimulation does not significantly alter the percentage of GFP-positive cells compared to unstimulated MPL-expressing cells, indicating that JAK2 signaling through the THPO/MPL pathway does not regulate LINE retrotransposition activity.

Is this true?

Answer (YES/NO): NO